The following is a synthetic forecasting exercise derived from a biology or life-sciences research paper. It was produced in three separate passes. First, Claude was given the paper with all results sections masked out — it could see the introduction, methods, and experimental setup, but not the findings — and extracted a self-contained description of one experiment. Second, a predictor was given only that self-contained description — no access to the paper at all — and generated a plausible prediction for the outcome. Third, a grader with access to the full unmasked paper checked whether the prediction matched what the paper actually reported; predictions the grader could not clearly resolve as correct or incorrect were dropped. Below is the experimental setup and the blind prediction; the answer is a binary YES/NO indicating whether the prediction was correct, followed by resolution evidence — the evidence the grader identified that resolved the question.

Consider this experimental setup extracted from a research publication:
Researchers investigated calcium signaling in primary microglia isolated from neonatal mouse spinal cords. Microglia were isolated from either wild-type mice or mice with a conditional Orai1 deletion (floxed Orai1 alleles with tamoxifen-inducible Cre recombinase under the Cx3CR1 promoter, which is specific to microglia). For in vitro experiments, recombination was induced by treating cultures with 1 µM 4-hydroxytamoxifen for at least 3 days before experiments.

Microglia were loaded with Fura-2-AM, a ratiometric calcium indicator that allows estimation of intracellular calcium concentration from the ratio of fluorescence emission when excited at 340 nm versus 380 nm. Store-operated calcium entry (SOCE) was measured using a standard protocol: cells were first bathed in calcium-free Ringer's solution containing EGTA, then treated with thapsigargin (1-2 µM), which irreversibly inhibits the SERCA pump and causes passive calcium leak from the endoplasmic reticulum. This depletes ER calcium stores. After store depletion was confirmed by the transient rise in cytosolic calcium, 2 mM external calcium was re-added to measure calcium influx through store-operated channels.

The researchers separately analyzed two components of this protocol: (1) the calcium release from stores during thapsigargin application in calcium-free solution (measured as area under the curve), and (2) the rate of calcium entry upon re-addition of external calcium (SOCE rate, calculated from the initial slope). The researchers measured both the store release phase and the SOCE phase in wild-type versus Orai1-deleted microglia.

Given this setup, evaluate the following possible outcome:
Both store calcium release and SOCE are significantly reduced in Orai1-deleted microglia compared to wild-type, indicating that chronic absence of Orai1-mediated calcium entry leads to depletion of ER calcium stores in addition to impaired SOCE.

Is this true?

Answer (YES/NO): YES